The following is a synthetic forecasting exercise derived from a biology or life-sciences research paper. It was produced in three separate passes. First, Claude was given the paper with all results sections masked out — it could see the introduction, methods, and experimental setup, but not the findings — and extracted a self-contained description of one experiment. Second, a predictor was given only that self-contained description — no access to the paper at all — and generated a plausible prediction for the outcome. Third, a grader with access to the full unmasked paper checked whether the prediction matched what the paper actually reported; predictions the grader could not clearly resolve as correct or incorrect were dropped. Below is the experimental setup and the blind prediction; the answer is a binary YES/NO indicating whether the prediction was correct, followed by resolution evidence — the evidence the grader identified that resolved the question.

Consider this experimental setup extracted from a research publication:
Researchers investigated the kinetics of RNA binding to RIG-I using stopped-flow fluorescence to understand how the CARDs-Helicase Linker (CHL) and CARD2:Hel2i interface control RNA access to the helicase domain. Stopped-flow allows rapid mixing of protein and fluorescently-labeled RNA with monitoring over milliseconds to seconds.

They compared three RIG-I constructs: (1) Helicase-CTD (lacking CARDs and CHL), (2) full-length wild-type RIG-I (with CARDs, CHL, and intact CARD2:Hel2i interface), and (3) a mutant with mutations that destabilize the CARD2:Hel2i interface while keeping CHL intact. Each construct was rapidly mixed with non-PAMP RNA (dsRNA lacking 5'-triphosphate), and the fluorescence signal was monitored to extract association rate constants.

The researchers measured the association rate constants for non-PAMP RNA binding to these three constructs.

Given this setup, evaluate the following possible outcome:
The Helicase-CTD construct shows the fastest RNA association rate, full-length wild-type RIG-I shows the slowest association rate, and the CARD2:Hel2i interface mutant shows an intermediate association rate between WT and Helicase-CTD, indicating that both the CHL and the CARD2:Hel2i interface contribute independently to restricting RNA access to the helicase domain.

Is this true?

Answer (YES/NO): NO